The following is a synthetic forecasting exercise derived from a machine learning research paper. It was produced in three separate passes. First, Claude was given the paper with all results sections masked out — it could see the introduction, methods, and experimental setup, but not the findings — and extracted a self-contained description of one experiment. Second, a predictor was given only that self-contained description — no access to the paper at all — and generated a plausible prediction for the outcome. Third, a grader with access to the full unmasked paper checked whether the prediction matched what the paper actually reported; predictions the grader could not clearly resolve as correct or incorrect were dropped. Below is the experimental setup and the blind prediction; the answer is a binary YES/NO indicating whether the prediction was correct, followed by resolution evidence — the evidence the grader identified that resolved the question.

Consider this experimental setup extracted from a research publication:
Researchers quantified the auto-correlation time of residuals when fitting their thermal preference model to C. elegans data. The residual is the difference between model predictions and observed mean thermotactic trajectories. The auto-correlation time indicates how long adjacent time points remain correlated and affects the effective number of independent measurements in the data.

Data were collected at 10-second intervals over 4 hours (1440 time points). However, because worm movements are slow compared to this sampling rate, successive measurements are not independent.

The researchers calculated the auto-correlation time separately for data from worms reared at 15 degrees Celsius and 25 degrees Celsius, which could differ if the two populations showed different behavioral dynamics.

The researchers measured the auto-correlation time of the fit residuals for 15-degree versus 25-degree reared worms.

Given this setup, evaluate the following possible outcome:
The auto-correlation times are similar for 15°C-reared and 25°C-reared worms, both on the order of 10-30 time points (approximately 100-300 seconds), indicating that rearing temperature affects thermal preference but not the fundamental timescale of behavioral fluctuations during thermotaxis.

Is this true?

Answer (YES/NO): NO